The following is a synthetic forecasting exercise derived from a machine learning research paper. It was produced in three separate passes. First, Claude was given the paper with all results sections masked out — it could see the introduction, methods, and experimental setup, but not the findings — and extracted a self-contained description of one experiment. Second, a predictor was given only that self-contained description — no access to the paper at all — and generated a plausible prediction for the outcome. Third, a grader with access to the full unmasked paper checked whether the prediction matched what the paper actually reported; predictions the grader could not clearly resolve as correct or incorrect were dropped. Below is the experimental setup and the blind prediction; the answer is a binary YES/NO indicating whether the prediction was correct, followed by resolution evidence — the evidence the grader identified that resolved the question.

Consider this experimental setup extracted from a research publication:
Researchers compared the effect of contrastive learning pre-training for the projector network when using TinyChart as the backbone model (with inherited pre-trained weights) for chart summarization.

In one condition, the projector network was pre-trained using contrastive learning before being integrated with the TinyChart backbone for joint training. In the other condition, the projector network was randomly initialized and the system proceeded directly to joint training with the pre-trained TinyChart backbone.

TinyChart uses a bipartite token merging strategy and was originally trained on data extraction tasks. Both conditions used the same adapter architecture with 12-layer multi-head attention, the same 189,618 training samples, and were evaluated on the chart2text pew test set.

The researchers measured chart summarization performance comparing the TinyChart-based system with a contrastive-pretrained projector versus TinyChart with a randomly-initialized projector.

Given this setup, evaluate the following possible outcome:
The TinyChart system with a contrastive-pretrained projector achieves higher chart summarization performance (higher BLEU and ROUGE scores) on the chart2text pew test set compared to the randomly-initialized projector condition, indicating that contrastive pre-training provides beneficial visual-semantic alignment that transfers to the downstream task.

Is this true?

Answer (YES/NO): YES